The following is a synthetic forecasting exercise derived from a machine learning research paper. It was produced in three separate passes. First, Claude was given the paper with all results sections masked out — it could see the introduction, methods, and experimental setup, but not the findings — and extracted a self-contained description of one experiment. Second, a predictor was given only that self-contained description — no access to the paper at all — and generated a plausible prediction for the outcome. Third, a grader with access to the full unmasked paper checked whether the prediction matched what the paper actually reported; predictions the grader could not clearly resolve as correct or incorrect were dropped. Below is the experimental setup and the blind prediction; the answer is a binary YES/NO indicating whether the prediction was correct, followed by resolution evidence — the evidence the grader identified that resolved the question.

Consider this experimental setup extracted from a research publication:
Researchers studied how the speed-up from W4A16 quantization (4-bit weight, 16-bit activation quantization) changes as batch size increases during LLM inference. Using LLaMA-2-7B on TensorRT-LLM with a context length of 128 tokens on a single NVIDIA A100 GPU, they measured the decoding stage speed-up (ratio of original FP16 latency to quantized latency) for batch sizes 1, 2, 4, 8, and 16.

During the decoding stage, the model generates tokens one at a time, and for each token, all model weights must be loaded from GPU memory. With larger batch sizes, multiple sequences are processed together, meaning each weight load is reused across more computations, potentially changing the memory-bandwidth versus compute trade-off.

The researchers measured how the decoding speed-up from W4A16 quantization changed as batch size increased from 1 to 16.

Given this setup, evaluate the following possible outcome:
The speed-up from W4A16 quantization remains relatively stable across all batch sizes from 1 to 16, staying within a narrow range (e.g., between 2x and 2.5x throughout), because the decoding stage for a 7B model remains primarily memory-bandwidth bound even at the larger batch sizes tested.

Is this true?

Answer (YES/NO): NO